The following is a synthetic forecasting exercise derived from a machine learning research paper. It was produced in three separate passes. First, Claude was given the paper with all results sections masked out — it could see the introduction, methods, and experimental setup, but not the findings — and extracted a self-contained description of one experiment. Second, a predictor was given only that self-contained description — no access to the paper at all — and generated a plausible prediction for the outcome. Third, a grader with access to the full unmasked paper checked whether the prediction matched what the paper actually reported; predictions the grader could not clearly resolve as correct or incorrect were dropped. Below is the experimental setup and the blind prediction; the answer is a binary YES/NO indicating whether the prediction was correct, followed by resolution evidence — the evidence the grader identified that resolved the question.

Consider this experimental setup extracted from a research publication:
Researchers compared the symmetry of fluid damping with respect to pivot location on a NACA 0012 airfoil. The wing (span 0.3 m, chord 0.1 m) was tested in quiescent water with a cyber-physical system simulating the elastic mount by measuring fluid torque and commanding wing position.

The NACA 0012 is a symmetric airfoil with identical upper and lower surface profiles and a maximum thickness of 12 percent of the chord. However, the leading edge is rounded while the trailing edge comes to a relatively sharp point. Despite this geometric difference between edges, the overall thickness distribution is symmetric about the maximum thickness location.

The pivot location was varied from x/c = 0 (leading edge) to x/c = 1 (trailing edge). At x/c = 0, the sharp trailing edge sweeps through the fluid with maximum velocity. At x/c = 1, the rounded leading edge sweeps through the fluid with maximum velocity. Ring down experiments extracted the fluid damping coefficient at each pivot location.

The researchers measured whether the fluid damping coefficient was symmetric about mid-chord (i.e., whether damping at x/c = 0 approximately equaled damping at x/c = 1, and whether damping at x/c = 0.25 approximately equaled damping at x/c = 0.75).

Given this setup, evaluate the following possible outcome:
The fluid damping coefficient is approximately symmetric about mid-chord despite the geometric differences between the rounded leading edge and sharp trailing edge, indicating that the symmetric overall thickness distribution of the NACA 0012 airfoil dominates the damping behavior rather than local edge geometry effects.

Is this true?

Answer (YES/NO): YES